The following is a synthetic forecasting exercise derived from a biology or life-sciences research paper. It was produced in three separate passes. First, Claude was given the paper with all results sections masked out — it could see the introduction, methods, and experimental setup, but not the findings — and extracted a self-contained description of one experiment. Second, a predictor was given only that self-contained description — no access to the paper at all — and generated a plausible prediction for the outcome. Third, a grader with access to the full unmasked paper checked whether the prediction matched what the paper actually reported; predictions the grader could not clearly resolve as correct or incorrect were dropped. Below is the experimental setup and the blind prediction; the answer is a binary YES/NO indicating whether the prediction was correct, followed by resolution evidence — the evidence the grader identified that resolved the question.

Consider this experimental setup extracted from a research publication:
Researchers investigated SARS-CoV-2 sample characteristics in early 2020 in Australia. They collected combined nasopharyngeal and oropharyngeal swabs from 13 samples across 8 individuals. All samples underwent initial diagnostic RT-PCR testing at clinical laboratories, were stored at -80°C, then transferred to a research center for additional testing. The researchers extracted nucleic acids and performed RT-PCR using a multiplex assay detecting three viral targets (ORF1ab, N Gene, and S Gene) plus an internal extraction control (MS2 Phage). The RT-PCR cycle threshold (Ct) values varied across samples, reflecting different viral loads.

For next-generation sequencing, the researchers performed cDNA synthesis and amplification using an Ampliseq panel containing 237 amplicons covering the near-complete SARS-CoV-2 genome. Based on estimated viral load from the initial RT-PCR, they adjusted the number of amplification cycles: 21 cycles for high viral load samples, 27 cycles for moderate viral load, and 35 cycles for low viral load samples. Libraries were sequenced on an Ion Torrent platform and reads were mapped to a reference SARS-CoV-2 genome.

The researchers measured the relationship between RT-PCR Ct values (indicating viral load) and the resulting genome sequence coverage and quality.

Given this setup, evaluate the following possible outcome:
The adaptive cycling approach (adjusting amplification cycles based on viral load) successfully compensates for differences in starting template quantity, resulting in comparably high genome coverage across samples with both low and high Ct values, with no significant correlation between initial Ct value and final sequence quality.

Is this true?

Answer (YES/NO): NO